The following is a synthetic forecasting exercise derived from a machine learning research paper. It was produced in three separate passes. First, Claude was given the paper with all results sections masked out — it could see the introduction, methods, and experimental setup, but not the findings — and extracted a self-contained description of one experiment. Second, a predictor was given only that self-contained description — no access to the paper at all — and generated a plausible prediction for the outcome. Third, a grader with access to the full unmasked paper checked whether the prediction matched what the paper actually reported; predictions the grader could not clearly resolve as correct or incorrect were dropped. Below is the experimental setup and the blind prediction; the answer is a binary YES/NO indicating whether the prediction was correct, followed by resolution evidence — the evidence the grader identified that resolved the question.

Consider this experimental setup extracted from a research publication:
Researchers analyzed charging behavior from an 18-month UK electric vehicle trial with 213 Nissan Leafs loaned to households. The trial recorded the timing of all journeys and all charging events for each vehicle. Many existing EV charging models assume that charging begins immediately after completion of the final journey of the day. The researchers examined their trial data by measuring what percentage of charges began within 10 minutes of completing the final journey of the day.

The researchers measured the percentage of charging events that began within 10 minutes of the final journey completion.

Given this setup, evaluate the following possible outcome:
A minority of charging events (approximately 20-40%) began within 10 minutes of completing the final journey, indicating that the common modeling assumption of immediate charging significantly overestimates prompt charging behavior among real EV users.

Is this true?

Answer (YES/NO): NO